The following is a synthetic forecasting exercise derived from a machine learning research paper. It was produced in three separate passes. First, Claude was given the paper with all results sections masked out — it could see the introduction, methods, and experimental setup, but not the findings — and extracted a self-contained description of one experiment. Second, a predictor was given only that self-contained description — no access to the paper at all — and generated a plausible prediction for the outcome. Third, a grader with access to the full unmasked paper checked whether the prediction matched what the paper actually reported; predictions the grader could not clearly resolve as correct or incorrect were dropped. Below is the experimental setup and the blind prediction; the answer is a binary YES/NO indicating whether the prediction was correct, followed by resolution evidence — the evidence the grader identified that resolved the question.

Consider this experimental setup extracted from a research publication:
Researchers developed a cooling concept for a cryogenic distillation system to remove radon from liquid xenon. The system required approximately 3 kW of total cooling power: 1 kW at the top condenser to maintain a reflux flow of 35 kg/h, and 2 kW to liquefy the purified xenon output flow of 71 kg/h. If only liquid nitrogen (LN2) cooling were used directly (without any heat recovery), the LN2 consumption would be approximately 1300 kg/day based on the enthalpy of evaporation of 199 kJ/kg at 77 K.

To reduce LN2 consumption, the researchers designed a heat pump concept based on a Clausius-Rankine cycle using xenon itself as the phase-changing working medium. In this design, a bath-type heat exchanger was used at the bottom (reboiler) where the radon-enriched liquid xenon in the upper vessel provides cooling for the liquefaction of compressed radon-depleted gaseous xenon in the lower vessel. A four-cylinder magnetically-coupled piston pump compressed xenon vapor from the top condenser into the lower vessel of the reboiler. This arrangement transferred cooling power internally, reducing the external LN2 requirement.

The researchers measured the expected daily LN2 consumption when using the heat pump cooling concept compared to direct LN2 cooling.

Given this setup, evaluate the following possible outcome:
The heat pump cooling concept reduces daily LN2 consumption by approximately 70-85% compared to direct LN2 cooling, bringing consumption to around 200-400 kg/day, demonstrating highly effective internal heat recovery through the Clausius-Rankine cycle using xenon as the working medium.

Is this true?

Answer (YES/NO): NO